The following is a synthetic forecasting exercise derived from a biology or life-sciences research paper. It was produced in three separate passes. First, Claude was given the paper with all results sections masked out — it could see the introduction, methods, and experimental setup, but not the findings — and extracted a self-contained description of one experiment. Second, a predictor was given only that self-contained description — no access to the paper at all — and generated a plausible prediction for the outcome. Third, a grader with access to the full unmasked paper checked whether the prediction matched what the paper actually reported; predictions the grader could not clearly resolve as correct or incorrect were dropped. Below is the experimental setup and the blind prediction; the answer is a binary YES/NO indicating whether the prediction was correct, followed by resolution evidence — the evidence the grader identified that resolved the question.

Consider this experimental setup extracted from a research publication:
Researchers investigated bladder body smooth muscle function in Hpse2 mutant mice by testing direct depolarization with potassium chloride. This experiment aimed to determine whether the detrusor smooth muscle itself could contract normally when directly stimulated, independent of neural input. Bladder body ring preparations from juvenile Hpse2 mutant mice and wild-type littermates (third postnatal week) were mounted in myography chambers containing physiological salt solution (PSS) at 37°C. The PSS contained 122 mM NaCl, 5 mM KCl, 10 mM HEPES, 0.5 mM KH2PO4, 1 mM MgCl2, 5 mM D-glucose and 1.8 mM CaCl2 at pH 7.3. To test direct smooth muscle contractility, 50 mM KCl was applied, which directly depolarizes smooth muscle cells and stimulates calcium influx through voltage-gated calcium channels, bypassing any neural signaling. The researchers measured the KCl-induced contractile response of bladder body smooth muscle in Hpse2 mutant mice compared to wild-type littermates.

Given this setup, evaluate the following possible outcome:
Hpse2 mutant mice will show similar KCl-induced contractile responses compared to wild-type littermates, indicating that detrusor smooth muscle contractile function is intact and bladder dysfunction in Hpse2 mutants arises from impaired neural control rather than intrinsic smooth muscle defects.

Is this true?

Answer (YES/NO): YES